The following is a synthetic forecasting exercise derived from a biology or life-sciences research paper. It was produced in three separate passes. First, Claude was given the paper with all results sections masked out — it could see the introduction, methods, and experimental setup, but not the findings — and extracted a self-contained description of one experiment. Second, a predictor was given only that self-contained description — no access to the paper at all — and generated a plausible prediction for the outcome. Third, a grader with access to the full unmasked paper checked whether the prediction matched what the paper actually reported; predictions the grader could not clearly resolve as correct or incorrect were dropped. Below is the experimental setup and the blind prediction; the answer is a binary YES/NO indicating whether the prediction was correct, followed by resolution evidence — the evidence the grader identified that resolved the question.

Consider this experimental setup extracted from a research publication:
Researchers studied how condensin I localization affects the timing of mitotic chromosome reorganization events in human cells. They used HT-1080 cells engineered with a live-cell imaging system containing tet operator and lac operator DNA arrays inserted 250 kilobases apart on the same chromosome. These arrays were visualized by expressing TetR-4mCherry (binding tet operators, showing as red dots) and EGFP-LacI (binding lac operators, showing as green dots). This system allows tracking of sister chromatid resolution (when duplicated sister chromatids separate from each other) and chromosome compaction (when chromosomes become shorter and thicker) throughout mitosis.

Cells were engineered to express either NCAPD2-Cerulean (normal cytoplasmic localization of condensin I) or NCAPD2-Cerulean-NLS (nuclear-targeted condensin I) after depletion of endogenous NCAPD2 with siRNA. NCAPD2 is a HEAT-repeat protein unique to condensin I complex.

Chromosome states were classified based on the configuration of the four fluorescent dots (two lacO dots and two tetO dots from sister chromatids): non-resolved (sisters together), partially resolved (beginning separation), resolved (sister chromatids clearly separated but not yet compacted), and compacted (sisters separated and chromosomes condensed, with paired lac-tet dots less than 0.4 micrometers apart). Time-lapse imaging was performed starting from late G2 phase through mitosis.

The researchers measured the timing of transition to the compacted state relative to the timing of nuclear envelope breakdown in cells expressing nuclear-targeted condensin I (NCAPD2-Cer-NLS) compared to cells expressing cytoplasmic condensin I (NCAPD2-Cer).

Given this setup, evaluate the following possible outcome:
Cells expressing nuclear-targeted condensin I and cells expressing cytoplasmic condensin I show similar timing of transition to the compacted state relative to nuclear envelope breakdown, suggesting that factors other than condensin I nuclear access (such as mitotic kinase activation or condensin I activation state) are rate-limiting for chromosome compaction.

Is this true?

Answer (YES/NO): NO